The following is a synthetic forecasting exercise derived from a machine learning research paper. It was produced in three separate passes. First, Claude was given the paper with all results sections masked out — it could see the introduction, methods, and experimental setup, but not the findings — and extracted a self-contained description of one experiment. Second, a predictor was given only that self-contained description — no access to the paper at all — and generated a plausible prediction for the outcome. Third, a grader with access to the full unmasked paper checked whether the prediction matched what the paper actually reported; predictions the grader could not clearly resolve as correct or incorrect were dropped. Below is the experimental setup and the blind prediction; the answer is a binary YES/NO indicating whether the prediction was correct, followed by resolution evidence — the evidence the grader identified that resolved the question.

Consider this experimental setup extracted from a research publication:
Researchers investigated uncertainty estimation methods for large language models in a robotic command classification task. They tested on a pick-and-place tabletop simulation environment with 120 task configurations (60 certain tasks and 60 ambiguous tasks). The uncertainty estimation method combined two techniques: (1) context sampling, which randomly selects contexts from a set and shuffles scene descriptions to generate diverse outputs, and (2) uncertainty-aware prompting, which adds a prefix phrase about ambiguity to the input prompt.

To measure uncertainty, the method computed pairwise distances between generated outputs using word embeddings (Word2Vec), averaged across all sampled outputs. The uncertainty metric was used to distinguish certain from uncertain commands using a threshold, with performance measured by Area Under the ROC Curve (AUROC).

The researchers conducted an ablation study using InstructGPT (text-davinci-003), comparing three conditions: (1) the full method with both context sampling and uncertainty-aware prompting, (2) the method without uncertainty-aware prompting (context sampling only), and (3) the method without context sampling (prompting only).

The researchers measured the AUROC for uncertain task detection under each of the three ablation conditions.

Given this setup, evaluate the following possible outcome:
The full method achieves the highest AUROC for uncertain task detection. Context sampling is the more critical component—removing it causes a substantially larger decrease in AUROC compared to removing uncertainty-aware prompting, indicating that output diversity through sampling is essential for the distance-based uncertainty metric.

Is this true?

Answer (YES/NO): YES